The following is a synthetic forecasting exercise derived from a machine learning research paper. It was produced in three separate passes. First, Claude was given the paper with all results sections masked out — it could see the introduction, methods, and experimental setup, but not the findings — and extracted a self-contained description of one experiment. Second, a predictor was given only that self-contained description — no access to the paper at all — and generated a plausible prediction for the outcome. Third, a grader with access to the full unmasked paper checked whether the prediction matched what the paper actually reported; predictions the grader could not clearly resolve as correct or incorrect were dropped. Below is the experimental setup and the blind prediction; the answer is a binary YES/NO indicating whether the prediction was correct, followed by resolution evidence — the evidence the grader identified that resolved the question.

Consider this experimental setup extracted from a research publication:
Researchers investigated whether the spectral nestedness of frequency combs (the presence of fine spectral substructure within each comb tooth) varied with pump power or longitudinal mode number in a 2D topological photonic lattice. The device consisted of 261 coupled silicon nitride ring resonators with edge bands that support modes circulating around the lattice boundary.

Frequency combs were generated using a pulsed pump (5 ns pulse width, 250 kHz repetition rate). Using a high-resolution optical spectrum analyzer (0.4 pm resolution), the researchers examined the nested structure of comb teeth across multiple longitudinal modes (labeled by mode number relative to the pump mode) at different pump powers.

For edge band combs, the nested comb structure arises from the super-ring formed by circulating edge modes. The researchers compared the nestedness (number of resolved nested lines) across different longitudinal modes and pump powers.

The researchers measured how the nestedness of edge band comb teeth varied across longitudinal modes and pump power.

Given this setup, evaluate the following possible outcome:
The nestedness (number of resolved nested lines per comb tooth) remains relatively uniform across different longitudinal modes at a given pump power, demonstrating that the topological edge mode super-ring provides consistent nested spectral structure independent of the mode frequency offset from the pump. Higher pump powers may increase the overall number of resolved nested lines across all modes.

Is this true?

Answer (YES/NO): NO